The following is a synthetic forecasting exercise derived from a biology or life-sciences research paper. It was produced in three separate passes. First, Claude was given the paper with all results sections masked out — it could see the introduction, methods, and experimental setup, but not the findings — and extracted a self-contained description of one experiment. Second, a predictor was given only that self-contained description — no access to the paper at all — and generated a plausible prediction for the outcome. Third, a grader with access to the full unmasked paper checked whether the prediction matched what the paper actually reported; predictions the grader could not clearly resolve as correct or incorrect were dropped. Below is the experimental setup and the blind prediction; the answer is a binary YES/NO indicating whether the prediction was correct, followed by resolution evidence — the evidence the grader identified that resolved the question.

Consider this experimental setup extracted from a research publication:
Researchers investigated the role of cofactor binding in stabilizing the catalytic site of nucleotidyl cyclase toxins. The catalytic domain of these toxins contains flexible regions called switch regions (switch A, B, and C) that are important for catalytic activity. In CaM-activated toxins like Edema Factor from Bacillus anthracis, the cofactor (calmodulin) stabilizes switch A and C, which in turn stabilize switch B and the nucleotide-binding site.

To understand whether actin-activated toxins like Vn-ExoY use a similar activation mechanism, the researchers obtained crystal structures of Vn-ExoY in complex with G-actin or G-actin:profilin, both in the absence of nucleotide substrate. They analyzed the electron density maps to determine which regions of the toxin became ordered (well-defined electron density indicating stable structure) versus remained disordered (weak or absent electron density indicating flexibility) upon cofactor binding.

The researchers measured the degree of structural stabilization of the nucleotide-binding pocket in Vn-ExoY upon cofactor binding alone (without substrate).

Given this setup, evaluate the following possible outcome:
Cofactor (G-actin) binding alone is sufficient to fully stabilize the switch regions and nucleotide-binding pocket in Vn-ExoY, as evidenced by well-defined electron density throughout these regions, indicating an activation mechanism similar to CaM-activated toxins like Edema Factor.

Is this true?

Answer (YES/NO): NO